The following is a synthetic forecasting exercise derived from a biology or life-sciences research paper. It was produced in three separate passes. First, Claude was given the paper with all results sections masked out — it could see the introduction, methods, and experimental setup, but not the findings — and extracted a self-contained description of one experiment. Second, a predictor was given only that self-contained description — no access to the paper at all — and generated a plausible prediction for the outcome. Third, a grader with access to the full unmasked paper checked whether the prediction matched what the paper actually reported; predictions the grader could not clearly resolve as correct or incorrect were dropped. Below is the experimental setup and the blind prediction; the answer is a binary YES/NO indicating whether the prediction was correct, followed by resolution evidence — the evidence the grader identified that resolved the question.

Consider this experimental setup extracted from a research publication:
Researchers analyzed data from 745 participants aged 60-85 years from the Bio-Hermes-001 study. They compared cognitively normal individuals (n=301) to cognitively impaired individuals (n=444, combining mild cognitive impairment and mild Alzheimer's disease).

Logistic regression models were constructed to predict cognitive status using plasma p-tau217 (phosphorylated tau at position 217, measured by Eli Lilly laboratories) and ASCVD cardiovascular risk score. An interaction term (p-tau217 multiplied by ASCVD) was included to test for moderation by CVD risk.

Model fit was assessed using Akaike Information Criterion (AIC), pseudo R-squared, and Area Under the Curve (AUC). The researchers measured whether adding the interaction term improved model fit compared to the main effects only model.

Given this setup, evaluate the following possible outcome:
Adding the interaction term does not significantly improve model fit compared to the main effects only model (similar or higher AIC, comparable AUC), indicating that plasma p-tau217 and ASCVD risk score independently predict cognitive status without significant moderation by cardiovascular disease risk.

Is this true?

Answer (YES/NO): NO